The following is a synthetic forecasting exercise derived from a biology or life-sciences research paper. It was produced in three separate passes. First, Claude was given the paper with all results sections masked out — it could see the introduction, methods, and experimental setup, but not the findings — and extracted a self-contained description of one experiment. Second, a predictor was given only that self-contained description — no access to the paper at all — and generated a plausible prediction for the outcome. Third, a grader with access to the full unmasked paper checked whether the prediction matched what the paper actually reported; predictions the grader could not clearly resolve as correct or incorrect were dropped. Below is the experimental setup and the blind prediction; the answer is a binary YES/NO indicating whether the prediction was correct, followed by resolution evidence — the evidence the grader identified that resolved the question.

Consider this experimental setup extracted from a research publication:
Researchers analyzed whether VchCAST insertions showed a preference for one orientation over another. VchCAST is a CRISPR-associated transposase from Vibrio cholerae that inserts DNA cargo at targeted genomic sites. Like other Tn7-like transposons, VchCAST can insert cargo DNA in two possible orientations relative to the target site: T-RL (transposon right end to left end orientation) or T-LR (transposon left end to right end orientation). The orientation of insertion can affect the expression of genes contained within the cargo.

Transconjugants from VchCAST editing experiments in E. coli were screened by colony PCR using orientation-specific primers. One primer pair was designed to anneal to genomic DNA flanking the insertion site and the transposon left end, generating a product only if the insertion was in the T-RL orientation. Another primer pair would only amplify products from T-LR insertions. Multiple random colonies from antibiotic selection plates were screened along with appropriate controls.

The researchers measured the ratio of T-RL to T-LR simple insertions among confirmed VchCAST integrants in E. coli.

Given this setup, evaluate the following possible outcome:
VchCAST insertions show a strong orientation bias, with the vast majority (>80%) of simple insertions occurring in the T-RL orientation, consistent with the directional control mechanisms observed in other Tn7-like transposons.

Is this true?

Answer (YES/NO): YES